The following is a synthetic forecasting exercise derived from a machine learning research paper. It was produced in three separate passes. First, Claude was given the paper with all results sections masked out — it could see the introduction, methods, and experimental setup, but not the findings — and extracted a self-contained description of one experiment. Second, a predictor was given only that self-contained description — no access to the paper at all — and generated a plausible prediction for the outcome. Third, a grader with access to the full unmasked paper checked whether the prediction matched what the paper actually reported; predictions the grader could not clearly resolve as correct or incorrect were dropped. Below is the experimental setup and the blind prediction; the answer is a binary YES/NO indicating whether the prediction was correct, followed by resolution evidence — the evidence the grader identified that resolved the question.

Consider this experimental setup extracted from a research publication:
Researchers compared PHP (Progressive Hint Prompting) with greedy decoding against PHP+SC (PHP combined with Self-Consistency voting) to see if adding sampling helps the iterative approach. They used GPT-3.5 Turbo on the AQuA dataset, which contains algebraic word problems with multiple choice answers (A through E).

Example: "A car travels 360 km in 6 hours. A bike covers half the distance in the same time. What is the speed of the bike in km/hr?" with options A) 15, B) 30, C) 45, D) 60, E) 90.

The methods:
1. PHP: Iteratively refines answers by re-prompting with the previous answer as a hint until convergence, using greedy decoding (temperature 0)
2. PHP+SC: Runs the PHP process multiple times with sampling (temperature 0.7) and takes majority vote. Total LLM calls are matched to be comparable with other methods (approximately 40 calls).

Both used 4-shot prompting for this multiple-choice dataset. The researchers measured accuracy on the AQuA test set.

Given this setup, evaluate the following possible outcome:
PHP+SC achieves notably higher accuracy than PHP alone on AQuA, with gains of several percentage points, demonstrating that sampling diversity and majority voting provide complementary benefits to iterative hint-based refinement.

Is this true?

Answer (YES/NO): YES